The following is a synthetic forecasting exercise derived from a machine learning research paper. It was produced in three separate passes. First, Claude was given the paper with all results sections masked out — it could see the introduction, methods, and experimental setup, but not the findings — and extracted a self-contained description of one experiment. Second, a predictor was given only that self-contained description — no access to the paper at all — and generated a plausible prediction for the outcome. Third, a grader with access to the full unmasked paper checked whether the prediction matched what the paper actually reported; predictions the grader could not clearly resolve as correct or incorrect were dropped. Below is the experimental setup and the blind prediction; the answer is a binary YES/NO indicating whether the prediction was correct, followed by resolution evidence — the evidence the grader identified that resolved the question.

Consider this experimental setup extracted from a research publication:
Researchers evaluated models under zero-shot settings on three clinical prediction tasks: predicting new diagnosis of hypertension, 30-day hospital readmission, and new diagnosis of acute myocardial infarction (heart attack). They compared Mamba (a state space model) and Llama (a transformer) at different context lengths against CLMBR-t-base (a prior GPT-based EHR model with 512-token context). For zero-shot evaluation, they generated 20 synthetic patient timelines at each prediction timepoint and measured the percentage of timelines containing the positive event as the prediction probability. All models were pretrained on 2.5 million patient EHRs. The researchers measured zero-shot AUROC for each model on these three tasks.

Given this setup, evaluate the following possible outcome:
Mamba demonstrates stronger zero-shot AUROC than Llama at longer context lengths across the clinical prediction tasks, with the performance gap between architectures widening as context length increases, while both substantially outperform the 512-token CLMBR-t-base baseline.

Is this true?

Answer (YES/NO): NO